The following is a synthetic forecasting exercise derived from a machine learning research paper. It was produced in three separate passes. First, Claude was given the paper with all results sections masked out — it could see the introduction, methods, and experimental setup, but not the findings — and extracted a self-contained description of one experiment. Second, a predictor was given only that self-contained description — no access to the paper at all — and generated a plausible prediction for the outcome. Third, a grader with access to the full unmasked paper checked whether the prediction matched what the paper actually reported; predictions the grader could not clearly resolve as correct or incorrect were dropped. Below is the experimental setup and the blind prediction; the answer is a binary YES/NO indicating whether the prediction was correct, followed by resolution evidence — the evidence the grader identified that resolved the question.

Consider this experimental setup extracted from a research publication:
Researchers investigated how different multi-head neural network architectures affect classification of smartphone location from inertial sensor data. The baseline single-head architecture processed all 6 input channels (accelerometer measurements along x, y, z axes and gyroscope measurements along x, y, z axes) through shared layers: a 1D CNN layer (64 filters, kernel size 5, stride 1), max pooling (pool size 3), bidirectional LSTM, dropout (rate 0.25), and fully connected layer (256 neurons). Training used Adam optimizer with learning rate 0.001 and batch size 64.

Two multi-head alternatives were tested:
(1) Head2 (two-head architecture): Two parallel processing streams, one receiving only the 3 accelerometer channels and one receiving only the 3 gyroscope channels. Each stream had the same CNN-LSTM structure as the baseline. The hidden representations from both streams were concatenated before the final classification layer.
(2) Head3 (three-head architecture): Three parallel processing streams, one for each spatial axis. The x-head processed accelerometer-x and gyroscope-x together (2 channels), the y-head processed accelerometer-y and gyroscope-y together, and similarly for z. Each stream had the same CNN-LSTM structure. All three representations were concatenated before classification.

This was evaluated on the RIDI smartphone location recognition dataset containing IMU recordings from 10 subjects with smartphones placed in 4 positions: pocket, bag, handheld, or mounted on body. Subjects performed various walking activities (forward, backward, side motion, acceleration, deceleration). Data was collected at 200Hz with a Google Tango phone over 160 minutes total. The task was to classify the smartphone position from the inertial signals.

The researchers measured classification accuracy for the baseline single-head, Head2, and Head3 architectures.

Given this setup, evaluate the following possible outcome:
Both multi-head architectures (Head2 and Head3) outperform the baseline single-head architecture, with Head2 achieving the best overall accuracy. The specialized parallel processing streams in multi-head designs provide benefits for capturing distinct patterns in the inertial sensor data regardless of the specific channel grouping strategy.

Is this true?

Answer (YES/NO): NO